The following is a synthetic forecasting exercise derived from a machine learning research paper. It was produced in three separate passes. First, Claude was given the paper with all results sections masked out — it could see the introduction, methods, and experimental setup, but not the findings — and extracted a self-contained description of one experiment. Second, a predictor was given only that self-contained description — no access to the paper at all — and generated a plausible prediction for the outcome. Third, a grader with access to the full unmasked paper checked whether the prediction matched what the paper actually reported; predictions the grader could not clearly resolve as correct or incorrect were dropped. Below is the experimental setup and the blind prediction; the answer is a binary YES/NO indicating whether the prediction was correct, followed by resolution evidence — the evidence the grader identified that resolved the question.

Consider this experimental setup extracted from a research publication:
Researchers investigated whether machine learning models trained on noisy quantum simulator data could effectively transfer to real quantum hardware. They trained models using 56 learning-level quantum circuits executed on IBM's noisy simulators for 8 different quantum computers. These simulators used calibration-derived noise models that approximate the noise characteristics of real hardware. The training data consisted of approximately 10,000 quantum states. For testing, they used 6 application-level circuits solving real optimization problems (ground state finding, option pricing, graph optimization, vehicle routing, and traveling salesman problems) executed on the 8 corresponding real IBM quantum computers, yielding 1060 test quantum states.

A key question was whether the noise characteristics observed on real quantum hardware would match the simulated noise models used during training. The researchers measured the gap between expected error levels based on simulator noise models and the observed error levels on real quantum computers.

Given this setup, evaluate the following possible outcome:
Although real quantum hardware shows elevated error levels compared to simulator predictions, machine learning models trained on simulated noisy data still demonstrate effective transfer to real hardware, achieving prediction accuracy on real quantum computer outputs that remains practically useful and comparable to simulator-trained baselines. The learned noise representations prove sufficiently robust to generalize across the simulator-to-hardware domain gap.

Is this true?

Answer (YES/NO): NO